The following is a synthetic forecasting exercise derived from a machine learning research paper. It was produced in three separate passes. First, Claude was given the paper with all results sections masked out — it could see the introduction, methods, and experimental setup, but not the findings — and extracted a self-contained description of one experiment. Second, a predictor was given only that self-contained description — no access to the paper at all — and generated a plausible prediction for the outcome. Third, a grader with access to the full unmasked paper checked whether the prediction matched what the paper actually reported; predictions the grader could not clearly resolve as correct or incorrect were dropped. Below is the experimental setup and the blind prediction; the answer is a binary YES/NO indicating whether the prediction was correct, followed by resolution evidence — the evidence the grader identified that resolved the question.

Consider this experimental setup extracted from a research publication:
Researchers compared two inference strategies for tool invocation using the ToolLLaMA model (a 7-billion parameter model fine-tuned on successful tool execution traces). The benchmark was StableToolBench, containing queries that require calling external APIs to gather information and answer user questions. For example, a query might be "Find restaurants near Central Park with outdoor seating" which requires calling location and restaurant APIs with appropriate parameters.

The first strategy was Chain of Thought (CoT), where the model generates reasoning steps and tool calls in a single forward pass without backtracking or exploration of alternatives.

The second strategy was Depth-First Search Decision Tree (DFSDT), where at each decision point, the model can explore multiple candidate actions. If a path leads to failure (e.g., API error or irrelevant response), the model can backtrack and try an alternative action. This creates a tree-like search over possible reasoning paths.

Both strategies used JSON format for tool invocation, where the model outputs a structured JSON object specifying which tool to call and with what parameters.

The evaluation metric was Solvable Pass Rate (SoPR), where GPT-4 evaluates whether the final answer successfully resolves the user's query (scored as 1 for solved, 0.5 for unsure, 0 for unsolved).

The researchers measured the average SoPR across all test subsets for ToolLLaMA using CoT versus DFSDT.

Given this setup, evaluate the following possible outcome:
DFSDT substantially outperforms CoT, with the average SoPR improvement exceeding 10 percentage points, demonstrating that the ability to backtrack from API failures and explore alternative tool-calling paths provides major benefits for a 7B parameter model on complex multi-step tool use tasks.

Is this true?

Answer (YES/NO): YES